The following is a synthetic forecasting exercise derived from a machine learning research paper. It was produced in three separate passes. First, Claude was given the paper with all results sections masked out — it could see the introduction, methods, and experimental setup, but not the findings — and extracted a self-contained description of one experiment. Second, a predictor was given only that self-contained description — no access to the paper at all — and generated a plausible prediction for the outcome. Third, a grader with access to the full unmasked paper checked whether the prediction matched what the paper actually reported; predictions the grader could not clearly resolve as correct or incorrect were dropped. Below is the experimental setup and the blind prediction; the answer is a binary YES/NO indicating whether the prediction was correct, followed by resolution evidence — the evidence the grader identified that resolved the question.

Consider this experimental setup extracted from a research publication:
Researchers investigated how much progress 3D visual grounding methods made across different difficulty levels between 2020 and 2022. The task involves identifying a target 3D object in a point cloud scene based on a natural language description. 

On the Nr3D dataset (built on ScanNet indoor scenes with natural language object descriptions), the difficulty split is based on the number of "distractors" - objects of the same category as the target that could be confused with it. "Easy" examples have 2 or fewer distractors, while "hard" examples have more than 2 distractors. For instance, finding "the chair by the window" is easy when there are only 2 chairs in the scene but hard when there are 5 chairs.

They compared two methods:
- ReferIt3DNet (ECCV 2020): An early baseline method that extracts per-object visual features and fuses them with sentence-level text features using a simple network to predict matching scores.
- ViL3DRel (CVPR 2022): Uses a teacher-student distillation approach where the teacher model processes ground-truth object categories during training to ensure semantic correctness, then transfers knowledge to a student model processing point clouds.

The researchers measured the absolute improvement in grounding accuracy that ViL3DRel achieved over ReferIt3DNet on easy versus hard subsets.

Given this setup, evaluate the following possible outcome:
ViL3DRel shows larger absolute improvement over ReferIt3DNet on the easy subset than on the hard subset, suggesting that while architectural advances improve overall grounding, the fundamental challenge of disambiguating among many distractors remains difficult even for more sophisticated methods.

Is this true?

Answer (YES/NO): NO